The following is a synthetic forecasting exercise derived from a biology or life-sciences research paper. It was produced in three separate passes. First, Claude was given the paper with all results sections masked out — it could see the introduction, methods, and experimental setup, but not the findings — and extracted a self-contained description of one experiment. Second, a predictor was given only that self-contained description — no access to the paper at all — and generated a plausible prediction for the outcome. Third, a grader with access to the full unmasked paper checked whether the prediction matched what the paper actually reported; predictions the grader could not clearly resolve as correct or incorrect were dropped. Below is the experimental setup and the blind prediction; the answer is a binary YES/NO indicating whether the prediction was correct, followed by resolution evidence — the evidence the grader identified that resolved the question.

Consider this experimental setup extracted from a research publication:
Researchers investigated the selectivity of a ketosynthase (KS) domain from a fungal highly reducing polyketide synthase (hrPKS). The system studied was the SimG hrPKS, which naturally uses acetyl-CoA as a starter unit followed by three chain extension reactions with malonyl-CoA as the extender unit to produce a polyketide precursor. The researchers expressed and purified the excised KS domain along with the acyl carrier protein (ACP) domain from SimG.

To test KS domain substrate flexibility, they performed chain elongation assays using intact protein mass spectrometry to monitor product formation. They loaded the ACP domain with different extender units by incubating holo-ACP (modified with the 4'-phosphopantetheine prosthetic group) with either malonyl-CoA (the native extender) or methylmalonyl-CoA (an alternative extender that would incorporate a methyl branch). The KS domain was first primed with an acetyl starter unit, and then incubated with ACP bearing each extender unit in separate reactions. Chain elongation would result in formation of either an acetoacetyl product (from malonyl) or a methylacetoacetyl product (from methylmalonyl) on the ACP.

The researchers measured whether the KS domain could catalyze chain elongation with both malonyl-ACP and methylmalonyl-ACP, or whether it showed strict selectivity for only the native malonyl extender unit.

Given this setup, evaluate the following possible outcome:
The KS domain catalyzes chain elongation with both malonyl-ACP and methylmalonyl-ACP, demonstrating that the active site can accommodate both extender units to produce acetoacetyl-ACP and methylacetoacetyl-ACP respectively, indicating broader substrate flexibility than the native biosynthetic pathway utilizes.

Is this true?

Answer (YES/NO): YES